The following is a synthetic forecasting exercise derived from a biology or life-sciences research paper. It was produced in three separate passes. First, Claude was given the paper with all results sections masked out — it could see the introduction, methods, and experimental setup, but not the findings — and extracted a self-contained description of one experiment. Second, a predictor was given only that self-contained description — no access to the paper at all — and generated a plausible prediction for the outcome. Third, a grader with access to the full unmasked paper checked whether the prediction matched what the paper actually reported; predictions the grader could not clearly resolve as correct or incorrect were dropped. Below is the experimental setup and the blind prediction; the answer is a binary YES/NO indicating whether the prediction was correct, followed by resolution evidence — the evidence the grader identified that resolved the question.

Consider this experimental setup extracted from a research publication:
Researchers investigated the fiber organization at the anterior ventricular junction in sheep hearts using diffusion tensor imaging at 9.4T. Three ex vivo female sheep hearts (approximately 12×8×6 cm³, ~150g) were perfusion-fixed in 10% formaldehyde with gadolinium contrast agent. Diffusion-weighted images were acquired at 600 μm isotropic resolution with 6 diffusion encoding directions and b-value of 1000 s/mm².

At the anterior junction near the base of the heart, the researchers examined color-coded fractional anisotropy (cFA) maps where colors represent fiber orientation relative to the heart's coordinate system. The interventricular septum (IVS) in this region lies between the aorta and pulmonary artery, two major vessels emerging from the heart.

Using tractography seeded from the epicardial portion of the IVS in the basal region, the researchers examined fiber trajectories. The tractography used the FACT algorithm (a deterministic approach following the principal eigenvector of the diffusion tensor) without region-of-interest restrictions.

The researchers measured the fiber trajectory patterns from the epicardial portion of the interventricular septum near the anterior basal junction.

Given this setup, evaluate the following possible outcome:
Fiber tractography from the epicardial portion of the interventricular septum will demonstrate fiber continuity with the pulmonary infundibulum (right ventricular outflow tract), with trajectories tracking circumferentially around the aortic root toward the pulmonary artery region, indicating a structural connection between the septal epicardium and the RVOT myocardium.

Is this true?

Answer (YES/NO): YES